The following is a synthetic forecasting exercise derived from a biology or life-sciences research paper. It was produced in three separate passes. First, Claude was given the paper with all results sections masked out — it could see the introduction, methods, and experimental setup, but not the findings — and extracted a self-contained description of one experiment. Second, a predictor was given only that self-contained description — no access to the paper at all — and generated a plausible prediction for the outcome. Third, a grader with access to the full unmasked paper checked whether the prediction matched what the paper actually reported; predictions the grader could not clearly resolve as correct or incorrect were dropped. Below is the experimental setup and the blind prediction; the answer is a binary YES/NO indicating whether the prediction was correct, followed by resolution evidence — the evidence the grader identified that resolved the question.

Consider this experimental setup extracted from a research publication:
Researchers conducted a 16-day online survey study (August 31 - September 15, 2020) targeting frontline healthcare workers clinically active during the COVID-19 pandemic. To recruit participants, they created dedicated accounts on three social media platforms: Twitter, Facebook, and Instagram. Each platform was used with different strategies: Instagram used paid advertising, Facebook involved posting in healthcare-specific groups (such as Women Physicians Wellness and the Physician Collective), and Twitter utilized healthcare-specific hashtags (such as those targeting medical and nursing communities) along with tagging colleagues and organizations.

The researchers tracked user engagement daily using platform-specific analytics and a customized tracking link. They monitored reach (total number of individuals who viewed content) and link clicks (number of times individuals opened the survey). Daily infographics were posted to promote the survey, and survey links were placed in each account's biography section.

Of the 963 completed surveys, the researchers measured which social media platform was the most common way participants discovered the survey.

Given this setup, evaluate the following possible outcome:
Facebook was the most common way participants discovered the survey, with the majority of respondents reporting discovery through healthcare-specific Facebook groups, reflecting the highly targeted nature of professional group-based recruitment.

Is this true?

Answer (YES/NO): NO